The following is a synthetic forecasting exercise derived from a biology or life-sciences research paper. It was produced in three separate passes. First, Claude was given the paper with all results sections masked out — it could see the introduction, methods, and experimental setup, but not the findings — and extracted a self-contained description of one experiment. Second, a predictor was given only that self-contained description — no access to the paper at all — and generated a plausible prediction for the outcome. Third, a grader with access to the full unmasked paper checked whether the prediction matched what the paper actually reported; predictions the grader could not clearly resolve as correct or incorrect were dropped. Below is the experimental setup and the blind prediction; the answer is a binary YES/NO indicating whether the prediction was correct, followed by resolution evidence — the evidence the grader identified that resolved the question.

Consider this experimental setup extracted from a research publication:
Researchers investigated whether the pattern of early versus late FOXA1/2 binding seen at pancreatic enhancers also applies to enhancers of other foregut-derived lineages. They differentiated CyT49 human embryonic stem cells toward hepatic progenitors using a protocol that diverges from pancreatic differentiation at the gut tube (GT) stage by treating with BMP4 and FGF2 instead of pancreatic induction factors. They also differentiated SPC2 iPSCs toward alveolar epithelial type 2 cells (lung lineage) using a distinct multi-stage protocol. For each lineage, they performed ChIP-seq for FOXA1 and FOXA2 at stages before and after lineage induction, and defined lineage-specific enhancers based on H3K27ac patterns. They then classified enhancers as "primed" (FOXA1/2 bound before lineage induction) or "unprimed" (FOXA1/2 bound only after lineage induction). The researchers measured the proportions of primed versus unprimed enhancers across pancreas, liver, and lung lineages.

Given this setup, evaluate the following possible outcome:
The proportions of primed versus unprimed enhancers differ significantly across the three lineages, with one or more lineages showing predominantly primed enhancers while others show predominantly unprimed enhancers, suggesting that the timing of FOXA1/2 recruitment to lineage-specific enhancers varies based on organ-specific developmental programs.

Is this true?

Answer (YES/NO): NO